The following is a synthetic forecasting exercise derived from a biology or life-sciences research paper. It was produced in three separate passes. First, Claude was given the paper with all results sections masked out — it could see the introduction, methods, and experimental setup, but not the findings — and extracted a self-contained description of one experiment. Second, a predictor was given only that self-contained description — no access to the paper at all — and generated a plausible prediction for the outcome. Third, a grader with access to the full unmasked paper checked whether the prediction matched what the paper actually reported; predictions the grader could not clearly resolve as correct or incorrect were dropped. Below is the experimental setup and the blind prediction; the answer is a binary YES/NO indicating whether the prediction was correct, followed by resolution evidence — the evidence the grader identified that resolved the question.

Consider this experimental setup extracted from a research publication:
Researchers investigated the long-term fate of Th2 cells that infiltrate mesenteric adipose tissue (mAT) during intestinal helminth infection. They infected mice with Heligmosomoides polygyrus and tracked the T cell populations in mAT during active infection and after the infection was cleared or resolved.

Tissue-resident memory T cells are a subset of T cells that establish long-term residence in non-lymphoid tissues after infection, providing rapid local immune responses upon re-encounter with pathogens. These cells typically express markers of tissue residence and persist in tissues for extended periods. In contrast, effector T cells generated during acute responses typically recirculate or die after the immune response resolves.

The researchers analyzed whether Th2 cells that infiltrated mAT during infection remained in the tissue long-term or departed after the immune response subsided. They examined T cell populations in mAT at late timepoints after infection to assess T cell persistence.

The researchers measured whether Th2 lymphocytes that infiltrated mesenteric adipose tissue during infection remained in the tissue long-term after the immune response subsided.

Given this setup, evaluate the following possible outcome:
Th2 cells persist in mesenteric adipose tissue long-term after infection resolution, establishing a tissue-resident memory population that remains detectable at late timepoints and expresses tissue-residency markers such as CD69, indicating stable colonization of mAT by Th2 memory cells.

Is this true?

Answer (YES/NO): YES